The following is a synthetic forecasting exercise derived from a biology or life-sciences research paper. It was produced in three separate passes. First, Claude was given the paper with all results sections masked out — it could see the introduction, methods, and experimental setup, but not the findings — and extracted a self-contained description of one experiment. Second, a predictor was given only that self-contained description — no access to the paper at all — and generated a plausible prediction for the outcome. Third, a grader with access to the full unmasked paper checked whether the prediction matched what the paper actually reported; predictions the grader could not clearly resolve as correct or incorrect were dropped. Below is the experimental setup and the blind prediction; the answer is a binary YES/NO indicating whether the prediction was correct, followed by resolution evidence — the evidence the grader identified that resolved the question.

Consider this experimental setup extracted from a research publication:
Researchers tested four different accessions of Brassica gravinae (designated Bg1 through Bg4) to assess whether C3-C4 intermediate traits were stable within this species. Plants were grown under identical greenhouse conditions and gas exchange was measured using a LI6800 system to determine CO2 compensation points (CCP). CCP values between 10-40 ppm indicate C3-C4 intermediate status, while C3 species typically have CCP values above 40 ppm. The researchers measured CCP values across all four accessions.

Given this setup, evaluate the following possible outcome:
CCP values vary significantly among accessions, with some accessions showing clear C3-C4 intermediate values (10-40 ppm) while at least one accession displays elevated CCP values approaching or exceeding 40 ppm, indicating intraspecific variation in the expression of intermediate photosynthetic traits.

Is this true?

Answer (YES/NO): NO